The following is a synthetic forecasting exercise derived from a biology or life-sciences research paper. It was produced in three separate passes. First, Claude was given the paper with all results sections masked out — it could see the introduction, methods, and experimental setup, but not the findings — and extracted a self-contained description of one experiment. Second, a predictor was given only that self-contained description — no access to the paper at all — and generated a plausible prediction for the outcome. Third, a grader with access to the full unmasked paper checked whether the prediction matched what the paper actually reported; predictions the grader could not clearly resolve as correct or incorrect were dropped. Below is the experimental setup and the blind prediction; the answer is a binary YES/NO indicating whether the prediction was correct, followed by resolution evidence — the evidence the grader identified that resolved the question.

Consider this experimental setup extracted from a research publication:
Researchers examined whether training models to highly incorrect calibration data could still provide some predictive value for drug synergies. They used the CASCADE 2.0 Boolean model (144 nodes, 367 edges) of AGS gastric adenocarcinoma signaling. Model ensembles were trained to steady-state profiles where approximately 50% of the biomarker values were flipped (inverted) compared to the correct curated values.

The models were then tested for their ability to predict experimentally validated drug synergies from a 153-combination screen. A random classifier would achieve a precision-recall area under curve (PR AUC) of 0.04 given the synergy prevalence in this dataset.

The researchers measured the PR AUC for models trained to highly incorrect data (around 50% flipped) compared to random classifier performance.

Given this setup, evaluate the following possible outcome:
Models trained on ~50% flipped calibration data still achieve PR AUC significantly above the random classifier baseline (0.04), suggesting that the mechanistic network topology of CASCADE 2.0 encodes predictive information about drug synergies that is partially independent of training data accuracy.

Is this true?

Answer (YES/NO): YES